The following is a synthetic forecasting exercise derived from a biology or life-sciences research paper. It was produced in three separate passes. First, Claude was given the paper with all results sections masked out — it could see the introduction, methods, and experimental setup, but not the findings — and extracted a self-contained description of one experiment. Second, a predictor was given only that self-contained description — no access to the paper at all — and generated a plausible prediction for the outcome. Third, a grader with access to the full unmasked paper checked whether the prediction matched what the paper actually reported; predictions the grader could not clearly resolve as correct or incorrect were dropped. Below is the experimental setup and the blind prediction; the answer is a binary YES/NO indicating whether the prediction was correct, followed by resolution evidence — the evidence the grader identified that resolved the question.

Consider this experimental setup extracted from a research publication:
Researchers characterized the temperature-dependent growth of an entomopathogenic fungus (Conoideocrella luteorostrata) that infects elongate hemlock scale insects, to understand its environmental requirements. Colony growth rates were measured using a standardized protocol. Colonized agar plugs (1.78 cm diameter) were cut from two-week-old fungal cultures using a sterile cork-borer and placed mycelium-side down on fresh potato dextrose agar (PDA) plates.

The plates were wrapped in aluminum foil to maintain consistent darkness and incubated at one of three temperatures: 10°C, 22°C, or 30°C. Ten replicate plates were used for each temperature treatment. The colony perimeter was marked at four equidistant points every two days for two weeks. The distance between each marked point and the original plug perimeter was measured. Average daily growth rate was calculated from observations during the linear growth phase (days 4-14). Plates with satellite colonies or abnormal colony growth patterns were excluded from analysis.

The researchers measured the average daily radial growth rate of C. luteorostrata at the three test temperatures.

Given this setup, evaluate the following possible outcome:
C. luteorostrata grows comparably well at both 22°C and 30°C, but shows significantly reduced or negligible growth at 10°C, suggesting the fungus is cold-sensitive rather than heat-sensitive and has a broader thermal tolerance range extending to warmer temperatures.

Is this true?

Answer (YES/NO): NO